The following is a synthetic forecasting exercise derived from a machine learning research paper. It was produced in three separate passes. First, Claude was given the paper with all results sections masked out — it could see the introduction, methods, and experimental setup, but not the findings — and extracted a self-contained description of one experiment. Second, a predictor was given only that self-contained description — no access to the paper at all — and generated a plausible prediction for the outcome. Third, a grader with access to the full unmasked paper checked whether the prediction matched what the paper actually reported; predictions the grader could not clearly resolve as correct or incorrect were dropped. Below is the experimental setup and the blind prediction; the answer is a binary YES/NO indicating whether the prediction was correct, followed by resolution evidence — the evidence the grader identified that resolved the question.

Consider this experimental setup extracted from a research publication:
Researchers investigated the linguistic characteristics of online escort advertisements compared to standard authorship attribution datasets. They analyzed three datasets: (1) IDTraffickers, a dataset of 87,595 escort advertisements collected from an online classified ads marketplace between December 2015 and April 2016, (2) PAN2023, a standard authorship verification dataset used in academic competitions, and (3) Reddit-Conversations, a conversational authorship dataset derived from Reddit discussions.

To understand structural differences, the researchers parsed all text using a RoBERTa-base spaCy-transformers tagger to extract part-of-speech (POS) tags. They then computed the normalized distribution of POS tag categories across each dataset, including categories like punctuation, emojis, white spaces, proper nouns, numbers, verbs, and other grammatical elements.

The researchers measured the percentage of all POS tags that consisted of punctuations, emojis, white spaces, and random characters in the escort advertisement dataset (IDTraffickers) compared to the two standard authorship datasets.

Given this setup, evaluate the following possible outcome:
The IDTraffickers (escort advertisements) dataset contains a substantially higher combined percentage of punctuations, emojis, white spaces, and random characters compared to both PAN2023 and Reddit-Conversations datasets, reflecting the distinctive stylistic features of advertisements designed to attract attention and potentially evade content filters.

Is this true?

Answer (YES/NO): YES